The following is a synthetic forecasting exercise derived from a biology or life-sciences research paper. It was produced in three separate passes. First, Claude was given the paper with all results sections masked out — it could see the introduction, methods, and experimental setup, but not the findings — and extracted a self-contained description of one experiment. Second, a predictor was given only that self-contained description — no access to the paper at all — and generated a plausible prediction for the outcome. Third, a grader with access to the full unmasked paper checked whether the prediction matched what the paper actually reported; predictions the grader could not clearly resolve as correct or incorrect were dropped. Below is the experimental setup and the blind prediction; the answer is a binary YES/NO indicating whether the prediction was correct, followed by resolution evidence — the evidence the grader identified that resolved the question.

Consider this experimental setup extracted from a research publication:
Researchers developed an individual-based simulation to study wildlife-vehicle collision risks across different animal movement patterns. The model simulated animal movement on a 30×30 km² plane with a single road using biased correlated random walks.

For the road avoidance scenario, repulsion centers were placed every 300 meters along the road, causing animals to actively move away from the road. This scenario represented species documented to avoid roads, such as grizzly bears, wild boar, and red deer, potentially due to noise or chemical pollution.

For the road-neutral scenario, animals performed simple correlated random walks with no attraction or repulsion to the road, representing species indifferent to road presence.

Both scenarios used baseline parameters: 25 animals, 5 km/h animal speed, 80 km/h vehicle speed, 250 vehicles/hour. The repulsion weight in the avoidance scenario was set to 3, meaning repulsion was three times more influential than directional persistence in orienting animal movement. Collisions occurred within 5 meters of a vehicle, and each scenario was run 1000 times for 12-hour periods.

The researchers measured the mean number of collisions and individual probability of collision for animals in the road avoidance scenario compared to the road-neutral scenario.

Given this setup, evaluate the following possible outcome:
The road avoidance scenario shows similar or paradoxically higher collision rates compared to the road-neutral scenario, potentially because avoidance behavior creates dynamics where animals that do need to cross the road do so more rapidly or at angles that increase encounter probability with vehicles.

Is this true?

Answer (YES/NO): NO